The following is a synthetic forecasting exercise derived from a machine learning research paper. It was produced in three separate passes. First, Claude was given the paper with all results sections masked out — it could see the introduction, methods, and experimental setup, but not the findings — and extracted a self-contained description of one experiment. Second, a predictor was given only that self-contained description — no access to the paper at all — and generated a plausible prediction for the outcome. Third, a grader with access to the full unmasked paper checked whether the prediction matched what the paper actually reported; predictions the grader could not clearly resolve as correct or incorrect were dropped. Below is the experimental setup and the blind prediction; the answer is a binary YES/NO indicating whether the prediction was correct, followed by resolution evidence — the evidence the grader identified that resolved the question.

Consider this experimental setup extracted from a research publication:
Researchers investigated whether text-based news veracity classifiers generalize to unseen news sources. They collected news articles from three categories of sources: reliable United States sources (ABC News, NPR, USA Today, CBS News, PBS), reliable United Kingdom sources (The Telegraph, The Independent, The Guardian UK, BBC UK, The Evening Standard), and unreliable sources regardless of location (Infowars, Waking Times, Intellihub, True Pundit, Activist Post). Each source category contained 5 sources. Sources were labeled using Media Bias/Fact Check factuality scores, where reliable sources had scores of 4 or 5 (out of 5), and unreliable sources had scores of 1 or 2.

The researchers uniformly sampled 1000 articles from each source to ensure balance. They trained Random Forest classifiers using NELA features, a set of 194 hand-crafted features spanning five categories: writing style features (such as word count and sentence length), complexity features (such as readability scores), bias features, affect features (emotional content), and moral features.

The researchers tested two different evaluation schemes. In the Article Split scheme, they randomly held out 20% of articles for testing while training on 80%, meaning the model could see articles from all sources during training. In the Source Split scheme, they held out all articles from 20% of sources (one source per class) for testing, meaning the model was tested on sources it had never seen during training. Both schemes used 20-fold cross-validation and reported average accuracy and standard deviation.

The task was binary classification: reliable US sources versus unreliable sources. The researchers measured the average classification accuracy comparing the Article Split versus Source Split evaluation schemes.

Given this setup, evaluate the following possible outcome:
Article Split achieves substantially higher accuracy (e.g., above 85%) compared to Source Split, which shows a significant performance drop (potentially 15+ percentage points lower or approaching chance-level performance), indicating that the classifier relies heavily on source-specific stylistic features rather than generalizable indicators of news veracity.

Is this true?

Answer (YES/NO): YES